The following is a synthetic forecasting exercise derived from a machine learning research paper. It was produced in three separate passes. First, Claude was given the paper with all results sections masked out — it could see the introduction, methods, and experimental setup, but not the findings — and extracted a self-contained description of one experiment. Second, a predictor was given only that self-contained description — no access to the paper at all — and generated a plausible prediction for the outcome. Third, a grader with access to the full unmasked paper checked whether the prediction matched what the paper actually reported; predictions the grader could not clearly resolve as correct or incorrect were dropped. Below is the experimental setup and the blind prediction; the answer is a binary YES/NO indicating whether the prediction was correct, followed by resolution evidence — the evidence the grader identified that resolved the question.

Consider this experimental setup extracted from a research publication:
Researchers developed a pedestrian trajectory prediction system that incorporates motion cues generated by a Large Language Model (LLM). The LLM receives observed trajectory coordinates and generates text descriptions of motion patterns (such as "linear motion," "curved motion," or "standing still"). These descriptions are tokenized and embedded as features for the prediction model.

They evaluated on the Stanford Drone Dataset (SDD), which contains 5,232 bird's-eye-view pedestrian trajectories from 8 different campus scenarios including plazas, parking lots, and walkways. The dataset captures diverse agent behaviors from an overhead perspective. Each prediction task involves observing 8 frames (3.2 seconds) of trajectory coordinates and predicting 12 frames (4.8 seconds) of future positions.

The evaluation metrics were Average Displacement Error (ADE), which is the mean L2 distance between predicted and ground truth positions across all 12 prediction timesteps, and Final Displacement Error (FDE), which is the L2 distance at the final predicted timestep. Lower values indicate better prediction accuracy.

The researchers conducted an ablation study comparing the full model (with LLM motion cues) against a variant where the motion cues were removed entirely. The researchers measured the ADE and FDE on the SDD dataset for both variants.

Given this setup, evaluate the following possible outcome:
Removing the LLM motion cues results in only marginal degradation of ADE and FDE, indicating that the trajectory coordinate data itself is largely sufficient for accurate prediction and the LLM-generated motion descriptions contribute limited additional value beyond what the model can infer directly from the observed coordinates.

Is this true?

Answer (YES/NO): NO